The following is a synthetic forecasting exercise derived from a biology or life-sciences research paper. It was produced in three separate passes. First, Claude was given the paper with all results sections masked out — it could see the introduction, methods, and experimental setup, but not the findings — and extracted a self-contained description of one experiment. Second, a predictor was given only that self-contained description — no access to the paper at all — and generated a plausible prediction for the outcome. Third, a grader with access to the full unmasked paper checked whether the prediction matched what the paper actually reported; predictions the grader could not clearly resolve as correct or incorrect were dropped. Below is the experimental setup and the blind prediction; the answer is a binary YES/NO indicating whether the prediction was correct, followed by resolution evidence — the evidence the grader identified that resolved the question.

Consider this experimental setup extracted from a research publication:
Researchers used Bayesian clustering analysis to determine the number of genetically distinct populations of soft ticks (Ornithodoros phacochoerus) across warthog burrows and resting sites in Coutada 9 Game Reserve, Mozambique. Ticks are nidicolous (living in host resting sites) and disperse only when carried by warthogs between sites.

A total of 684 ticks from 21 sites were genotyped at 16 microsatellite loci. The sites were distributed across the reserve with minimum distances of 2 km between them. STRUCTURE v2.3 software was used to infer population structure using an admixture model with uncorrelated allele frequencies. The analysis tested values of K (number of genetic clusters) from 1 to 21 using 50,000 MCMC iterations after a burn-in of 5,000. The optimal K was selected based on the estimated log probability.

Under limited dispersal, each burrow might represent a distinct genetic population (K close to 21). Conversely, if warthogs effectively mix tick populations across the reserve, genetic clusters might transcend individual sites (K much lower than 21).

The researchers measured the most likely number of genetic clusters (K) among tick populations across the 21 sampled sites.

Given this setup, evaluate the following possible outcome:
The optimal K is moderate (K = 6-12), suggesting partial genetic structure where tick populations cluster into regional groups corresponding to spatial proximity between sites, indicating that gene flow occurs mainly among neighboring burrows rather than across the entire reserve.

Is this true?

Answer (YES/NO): YES